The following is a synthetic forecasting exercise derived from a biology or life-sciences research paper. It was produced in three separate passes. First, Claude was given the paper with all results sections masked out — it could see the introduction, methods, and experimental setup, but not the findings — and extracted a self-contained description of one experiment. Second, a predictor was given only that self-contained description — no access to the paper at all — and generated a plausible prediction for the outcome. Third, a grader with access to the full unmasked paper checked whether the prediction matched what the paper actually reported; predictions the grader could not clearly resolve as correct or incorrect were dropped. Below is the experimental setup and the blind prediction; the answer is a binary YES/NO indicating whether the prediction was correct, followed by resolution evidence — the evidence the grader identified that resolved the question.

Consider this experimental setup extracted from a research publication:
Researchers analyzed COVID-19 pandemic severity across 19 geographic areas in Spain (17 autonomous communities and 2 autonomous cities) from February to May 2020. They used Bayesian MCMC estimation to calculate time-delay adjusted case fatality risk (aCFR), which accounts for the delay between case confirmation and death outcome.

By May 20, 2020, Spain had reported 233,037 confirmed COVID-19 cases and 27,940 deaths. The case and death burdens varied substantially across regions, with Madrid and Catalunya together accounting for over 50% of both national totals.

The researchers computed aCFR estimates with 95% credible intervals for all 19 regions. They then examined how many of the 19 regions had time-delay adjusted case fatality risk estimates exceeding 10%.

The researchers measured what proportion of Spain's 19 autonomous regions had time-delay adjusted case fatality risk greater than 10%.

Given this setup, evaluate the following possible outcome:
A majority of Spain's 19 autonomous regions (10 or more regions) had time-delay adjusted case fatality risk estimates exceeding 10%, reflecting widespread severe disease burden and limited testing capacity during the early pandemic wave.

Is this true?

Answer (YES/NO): YES